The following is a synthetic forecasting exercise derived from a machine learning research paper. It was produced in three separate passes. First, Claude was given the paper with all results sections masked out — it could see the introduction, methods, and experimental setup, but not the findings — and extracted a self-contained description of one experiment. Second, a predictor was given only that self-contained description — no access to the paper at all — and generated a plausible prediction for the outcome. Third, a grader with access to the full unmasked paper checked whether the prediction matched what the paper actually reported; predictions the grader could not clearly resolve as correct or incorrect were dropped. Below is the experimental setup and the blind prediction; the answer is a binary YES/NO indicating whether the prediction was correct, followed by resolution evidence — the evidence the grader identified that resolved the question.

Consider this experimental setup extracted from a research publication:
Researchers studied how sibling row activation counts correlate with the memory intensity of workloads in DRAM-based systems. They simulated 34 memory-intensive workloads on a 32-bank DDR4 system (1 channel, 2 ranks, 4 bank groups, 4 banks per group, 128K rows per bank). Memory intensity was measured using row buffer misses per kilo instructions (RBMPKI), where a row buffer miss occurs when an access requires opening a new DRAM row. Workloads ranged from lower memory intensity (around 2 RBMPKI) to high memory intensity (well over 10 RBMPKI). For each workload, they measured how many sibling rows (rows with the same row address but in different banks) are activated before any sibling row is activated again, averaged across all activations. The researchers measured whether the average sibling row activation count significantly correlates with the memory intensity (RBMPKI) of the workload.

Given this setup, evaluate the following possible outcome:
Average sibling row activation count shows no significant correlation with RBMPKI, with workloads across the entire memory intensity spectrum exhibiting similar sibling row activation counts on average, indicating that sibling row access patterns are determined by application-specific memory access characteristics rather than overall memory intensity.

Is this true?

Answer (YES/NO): YES